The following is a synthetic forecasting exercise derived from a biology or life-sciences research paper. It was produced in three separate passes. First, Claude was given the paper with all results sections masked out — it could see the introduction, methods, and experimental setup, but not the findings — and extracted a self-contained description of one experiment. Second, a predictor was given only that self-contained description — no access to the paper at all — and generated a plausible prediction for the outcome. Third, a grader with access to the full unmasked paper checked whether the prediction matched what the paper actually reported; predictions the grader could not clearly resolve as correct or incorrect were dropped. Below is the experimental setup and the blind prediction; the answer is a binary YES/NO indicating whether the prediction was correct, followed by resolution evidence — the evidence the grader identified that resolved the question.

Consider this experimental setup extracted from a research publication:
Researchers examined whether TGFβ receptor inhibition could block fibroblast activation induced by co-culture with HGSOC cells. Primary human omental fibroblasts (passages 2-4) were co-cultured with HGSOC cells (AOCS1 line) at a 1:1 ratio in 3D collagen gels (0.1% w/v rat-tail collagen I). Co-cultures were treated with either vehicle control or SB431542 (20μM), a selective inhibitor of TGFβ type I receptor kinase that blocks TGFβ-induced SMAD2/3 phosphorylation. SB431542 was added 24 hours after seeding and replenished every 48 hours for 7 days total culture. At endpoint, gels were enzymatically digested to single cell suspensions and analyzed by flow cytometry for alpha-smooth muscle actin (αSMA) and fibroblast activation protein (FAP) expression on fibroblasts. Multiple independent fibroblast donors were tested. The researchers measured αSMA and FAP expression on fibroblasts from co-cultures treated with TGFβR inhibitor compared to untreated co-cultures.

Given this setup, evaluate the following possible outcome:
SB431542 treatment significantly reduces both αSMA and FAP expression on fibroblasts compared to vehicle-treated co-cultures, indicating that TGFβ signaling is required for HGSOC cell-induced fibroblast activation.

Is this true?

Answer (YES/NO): YES